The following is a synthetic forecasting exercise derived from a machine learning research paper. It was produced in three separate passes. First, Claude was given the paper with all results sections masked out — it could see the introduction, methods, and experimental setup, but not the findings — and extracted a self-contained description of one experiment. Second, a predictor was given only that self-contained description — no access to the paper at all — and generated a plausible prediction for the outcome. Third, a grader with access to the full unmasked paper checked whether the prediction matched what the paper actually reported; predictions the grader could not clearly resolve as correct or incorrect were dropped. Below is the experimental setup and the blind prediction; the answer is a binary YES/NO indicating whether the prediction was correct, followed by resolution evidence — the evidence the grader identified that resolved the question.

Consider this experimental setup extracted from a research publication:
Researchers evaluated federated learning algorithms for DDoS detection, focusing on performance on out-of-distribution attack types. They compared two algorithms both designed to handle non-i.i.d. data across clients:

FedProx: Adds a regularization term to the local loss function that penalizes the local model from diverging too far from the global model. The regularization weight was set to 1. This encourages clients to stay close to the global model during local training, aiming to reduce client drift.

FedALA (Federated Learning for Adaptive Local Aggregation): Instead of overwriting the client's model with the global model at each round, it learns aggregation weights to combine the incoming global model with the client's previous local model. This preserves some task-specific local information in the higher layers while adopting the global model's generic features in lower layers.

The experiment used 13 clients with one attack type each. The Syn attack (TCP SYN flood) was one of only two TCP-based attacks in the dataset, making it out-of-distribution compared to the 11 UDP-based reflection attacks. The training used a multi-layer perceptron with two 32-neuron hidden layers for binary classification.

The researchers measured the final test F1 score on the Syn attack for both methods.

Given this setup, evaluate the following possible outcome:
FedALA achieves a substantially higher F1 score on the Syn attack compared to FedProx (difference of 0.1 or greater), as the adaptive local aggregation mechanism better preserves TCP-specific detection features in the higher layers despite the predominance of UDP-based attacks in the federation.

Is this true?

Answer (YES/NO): NO